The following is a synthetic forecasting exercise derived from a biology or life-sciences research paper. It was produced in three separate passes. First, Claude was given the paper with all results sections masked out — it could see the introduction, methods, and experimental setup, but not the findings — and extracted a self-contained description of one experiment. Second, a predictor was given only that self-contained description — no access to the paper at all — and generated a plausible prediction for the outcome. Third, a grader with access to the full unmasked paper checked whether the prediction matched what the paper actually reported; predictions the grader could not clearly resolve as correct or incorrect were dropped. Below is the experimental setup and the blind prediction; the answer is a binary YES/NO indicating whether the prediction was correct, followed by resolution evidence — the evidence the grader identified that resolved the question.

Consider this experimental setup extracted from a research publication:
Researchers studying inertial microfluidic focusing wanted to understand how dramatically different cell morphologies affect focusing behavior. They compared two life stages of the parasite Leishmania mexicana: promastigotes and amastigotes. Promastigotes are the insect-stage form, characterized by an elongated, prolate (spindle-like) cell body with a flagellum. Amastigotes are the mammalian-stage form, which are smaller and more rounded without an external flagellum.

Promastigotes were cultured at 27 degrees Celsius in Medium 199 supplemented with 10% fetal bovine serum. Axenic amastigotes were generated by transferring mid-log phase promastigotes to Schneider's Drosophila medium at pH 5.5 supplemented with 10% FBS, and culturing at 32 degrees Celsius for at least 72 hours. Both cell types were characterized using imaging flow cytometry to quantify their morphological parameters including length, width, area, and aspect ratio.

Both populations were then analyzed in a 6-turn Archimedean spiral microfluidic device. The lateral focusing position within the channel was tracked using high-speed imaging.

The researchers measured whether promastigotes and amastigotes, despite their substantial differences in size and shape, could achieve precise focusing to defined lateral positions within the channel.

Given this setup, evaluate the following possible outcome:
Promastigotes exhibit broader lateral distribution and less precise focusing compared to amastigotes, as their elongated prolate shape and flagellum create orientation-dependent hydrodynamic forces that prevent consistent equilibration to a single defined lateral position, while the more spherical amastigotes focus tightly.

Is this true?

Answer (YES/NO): NO